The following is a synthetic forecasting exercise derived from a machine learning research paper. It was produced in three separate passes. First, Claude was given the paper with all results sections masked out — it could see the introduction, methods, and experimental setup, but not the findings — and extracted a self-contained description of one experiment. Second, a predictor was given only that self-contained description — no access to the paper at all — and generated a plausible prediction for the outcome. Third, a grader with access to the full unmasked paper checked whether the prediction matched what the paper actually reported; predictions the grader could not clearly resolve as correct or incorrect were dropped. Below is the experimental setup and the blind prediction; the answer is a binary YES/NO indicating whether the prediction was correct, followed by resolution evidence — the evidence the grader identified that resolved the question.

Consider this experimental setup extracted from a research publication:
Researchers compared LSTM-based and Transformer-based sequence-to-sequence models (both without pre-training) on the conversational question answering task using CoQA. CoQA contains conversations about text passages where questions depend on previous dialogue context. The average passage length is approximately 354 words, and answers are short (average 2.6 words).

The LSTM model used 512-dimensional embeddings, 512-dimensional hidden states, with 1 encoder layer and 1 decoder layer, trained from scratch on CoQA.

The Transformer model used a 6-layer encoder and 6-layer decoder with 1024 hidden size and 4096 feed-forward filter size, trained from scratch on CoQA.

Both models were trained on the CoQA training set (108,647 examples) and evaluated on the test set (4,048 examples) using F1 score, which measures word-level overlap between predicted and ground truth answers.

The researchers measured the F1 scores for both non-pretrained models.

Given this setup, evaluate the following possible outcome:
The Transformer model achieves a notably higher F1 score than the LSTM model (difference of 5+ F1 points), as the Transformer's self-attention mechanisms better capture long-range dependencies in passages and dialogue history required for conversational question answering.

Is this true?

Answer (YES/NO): NO